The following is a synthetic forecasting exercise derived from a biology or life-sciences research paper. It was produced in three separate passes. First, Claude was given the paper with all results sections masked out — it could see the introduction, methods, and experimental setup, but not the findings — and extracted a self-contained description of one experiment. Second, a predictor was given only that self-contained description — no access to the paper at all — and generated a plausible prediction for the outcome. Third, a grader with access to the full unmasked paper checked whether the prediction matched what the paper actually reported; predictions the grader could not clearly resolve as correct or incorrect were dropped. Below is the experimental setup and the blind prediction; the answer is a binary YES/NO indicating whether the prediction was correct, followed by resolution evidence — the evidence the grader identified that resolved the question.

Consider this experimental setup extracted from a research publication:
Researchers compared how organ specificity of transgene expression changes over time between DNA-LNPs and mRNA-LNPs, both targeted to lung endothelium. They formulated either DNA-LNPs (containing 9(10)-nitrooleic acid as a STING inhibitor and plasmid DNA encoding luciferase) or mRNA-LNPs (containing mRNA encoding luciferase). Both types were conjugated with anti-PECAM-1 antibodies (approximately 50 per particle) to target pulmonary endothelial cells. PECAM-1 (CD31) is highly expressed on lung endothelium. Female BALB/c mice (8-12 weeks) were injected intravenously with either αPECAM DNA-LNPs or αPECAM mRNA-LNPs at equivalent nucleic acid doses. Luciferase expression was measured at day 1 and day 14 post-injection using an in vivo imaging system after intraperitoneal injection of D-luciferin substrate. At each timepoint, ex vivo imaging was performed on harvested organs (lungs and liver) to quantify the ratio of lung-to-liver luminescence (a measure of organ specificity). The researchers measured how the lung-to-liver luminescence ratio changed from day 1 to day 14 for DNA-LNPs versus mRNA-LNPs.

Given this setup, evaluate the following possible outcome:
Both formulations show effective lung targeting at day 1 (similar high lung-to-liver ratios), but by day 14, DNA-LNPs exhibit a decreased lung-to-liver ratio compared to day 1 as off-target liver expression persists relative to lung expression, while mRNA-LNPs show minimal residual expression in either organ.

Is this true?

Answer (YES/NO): NO